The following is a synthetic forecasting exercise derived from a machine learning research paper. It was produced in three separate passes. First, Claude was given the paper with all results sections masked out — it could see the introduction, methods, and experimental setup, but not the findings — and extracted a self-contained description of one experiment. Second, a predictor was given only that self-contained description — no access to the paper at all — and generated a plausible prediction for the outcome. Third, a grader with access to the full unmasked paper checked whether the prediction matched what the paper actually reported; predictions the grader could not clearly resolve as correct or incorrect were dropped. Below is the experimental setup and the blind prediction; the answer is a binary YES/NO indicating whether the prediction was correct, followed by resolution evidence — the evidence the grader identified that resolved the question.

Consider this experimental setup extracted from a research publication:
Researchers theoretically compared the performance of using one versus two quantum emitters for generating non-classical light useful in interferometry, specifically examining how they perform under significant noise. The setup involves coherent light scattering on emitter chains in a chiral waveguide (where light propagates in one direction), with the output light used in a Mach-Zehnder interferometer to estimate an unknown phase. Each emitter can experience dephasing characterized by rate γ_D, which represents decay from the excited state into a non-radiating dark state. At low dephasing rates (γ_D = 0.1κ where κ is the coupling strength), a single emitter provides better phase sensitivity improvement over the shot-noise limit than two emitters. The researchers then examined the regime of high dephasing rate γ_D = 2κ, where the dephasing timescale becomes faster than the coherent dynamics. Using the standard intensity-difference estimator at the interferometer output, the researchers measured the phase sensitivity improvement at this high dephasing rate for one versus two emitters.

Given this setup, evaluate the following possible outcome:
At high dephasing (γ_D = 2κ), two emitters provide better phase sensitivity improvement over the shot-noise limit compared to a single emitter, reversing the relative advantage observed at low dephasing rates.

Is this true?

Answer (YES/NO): YES